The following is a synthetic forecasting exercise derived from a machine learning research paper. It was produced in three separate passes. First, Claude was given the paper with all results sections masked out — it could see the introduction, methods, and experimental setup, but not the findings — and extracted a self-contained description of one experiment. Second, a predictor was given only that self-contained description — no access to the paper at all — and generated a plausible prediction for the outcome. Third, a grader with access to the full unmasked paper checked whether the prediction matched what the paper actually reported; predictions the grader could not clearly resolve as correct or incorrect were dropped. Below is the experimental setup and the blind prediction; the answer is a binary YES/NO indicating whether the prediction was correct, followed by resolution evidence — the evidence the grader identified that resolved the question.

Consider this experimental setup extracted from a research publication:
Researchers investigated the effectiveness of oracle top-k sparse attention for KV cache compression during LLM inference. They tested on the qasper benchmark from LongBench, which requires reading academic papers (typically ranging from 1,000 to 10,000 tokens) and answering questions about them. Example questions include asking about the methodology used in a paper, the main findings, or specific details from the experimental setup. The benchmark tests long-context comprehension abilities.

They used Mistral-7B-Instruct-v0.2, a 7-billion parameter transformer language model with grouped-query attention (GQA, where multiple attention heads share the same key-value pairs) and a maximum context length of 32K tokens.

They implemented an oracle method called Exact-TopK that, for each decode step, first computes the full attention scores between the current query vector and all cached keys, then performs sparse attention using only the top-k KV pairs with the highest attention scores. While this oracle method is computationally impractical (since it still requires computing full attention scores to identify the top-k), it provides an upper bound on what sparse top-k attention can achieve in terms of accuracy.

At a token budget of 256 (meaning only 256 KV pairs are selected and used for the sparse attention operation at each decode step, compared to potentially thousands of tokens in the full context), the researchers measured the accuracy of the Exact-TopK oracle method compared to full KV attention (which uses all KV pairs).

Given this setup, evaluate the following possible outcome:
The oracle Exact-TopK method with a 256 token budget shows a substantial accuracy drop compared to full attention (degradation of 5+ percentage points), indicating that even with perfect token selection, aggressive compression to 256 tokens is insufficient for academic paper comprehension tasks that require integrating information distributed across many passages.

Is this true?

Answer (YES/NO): NO